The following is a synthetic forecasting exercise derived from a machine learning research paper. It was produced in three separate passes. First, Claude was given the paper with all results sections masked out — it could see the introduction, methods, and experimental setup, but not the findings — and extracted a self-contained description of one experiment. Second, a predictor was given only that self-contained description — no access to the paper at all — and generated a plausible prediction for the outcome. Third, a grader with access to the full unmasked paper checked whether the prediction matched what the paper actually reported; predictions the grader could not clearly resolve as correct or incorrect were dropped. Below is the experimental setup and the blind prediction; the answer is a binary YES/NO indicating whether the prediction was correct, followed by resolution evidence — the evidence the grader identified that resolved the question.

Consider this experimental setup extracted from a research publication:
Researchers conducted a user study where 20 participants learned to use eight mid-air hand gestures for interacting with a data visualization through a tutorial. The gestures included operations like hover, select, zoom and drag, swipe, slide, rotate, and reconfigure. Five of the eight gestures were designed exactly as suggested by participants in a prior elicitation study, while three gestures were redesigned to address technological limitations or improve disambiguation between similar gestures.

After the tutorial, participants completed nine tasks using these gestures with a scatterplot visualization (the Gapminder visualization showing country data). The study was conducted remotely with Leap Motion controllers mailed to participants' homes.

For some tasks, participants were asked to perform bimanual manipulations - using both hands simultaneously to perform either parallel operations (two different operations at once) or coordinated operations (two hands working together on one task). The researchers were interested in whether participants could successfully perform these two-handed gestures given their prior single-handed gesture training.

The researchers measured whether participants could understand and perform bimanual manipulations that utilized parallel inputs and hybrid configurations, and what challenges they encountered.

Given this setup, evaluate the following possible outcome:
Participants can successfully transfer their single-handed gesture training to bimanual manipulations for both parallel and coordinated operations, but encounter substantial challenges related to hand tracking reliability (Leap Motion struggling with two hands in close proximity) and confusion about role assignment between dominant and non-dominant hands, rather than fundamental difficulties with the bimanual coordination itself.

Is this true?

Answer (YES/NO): NO